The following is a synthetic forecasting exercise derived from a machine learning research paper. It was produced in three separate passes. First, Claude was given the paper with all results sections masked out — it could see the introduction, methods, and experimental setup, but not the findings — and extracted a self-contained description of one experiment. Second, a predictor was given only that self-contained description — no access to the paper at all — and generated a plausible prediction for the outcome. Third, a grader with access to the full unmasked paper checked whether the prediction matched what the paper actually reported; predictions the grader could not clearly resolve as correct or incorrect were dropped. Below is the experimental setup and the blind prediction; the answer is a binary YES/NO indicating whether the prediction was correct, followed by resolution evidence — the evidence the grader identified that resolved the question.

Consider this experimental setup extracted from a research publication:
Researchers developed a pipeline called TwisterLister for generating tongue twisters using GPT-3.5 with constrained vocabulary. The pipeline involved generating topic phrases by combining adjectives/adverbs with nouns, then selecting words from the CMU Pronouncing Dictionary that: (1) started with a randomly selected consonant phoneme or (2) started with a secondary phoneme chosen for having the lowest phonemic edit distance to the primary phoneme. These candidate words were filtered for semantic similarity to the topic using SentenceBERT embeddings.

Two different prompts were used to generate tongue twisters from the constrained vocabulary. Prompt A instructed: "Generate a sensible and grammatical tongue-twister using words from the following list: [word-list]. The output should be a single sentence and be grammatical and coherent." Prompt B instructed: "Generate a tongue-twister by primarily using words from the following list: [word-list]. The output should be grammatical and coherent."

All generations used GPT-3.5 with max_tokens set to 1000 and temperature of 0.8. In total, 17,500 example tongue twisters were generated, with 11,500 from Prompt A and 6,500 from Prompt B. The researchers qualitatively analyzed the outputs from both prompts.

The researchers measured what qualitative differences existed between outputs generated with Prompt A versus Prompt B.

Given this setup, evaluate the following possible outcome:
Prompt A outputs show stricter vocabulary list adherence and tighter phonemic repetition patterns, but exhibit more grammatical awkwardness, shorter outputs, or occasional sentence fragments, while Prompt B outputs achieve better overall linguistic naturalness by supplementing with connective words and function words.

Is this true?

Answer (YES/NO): NO